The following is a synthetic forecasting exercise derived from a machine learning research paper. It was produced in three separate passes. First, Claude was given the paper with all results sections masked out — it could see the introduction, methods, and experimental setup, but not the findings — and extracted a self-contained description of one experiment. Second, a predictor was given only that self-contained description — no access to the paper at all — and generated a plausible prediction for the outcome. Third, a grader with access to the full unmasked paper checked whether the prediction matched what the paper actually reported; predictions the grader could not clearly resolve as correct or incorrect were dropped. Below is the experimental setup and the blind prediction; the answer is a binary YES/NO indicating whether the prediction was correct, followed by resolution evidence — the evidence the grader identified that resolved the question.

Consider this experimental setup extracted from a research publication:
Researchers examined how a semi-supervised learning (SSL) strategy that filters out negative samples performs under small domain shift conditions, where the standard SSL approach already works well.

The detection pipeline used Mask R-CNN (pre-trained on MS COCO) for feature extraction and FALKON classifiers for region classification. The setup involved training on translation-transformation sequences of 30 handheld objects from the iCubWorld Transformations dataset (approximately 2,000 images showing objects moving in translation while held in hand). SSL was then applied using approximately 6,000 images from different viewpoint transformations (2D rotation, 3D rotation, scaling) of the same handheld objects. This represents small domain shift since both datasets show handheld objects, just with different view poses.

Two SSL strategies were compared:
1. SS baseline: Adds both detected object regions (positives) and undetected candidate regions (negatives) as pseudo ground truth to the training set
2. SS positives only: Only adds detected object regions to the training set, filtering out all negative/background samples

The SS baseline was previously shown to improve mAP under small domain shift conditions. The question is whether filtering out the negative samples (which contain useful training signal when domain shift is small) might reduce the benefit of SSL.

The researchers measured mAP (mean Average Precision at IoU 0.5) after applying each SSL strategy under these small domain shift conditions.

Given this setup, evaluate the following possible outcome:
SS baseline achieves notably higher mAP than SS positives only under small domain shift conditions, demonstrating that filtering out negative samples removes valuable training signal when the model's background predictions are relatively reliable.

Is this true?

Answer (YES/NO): NO